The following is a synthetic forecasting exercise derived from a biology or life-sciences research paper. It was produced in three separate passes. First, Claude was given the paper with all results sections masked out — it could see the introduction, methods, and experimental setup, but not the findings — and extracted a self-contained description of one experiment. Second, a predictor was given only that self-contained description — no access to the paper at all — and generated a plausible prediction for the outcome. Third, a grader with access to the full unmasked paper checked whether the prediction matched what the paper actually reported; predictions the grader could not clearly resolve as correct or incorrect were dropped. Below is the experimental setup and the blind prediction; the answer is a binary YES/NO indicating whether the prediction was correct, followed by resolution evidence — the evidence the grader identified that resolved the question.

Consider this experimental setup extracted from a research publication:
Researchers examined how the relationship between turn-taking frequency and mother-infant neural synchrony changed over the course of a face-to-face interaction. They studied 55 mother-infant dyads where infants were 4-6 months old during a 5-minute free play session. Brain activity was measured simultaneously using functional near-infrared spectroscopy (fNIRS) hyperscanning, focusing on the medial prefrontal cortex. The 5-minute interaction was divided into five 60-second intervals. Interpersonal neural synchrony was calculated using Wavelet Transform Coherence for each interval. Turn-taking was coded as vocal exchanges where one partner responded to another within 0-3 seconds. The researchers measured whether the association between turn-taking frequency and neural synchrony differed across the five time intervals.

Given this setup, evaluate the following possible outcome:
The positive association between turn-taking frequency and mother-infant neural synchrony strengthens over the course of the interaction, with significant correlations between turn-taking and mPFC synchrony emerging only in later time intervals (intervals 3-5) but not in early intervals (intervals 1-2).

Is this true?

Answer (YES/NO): NO